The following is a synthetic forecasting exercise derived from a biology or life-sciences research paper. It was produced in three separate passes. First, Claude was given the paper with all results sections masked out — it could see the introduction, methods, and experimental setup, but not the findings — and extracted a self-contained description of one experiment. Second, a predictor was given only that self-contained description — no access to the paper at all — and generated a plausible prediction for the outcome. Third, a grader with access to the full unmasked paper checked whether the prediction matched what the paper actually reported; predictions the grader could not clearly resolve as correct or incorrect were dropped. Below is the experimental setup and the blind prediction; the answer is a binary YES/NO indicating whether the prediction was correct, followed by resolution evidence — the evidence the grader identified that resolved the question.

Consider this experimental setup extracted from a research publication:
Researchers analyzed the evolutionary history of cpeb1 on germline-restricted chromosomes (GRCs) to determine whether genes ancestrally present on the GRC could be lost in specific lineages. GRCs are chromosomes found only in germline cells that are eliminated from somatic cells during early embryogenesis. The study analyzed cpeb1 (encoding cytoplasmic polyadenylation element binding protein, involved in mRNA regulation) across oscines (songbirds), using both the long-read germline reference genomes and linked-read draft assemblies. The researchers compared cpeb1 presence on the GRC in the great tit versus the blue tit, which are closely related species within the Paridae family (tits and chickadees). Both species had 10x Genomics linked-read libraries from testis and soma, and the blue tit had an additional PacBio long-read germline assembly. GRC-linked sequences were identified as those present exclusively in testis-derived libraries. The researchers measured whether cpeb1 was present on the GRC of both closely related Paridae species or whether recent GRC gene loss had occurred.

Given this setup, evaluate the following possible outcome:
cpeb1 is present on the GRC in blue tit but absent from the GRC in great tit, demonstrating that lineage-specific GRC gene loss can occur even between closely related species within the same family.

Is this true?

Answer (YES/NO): NO